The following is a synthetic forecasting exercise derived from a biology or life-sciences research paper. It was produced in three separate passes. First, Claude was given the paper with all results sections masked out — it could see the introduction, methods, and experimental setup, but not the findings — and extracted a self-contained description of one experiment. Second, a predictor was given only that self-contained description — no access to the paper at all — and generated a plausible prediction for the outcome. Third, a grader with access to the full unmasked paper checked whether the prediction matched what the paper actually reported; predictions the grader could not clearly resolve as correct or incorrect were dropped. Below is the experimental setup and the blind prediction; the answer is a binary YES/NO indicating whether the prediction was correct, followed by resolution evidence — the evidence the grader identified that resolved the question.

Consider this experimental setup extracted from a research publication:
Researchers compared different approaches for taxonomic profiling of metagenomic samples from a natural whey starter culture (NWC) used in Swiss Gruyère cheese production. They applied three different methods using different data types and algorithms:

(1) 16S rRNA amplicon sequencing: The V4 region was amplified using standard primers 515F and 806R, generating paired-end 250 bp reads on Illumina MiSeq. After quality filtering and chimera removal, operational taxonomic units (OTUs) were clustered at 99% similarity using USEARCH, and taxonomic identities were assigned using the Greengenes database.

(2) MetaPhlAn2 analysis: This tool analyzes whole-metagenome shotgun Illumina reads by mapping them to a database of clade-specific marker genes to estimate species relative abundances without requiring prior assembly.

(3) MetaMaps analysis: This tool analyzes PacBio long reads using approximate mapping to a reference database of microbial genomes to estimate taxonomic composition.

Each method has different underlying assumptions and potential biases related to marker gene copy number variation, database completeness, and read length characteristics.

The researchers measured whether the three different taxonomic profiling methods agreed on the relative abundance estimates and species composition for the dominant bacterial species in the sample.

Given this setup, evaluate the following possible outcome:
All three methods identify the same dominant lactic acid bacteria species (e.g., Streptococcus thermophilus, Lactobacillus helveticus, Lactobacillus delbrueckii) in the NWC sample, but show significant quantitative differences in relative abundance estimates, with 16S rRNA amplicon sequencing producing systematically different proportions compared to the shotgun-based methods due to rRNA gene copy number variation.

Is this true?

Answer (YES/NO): NO